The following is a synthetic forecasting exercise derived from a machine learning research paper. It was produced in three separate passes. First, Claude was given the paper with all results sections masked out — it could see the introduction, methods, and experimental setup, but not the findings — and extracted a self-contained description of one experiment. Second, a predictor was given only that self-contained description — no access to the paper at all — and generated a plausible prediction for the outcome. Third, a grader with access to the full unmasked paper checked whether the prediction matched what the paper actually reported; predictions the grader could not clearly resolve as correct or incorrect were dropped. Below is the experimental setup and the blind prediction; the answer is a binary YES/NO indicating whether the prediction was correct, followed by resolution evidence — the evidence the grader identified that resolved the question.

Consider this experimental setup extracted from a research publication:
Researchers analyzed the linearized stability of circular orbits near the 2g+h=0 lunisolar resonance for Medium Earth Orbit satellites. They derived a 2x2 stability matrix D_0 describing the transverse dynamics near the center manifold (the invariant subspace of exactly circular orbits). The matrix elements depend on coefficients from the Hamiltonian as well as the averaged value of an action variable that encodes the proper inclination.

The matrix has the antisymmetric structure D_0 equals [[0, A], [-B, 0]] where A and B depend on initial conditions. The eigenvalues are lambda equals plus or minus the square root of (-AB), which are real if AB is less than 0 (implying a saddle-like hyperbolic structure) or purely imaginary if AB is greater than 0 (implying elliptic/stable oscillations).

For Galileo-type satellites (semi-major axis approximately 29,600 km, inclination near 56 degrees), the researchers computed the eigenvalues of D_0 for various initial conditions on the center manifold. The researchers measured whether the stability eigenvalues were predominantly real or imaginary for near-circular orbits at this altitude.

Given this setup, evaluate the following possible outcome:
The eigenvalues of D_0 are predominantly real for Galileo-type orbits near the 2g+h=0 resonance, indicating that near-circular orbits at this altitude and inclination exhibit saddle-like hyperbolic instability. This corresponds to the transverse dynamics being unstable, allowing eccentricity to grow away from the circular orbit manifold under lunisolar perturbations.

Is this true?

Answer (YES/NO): YES